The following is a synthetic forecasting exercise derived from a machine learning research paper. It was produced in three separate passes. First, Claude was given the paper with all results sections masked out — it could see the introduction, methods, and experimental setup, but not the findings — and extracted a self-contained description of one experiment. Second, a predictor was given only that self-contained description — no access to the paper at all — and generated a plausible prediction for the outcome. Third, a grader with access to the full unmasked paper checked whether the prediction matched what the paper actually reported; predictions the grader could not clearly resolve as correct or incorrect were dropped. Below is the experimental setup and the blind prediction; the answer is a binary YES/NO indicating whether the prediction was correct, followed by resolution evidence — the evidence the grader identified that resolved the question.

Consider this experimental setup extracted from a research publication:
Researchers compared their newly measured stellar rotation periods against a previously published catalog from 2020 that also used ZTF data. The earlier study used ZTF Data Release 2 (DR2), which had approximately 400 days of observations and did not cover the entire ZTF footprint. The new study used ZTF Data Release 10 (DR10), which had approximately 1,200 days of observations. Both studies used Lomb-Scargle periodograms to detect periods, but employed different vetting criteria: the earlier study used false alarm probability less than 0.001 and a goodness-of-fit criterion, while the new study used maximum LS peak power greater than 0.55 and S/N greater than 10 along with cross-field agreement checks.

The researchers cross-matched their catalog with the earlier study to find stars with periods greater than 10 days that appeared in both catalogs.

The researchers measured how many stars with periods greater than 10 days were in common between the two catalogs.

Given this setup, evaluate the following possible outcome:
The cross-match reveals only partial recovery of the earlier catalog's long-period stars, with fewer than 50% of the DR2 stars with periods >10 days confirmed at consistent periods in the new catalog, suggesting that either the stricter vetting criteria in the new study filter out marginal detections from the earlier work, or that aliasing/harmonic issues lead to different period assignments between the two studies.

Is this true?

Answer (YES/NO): YES